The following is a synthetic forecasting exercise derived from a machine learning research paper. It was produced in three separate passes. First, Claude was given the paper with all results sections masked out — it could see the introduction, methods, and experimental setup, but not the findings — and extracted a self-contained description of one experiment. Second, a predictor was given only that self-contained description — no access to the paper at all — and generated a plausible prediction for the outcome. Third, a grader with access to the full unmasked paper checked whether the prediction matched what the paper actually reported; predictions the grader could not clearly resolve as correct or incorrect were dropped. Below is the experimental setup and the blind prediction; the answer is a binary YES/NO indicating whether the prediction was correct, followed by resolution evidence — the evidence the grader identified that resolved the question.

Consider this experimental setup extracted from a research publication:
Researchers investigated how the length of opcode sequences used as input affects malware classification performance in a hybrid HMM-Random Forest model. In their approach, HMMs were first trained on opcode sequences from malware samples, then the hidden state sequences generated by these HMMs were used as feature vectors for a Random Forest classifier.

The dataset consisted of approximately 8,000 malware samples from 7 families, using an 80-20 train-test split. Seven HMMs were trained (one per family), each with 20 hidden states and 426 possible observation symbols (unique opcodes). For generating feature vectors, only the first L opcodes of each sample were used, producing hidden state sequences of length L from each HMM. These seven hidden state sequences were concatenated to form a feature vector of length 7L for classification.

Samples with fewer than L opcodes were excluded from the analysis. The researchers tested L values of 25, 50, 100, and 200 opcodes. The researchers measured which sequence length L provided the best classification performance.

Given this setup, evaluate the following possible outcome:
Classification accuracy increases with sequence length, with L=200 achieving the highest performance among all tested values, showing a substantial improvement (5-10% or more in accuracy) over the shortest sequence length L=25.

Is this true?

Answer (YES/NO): NO